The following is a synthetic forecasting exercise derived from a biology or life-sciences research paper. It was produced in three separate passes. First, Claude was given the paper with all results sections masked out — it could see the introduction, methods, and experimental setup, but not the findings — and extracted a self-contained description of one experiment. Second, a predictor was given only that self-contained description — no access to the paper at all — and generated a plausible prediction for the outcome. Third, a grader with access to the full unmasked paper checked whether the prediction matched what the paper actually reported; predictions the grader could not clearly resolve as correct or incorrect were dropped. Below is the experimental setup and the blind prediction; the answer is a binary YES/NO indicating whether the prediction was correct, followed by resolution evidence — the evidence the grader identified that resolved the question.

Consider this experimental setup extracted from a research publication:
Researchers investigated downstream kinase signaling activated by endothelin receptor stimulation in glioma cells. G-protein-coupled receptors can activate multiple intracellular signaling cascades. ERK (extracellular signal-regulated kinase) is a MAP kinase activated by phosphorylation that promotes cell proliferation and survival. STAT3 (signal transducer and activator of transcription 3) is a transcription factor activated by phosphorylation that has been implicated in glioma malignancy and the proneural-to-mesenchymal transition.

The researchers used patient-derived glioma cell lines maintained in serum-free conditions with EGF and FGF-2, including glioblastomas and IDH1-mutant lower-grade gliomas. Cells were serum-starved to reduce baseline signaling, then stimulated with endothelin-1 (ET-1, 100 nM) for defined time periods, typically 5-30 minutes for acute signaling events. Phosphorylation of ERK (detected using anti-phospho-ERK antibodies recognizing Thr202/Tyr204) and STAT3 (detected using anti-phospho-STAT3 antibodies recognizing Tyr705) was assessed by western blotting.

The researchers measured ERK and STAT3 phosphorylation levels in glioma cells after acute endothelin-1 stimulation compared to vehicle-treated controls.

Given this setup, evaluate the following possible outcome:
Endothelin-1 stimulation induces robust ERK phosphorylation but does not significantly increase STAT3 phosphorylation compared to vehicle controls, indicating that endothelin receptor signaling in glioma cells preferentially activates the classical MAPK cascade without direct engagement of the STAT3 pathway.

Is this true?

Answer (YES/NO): NO